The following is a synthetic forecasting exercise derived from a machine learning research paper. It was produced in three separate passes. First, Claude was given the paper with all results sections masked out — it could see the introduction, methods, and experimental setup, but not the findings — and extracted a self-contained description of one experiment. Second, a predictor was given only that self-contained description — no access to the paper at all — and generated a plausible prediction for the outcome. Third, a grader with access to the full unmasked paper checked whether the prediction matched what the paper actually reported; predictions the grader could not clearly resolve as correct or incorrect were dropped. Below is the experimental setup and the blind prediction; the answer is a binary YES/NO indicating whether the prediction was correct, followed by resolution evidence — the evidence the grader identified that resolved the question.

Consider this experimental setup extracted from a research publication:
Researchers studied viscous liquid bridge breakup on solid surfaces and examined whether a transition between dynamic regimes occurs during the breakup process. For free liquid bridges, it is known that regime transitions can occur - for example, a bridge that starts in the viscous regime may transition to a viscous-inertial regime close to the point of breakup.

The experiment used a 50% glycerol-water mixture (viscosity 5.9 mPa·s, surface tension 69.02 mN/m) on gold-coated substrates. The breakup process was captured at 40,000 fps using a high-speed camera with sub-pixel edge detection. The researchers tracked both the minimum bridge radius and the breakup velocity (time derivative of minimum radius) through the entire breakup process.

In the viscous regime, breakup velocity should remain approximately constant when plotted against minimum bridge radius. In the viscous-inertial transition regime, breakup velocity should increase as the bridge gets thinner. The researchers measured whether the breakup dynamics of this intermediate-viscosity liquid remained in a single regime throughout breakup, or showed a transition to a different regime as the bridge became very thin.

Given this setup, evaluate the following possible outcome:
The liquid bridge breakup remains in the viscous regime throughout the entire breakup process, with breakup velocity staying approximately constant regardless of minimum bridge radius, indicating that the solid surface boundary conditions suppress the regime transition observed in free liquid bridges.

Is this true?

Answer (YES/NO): NO